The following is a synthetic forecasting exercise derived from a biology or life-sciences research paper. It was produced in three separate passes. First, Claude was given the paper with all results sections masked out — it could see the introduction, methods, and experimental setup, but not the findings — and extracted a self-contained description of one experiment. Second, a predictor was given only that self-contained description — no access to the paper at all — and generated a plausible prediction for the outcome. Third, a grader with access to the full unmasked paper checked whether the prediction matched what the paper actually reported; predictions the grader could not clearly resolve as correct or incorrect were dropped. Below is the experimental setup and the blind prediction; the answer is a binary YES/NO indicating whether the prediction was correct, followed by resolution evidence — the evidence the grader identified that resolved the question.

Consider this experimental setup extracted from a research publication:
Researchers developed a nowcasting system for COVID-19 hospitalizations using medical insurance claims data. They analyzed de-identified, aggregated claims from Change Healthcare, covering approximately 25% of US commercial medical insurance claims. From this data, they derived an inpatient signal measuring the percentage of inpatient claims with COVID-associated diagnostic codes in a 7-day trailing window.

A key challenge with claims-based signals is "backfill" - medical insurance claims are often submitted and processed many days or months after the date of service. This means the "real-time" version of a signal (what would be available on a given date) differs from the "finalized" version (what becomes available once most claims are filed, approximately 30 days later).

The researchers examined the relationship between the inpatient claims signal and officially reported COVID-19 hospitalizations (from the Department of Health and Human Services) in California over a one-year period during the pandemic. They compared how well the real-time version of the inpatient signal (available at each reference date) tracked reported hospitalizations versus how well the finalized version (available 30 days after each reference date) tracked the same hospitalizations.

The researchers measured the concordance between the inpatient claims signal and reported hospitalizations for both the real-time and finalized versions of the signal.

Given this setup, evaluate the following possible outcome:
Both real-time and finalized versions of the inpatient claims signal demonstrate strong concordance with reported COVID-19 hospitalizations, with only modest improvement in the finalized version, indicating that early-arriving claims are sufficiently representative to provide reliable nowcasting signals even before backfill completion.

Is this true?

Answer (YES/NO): NO